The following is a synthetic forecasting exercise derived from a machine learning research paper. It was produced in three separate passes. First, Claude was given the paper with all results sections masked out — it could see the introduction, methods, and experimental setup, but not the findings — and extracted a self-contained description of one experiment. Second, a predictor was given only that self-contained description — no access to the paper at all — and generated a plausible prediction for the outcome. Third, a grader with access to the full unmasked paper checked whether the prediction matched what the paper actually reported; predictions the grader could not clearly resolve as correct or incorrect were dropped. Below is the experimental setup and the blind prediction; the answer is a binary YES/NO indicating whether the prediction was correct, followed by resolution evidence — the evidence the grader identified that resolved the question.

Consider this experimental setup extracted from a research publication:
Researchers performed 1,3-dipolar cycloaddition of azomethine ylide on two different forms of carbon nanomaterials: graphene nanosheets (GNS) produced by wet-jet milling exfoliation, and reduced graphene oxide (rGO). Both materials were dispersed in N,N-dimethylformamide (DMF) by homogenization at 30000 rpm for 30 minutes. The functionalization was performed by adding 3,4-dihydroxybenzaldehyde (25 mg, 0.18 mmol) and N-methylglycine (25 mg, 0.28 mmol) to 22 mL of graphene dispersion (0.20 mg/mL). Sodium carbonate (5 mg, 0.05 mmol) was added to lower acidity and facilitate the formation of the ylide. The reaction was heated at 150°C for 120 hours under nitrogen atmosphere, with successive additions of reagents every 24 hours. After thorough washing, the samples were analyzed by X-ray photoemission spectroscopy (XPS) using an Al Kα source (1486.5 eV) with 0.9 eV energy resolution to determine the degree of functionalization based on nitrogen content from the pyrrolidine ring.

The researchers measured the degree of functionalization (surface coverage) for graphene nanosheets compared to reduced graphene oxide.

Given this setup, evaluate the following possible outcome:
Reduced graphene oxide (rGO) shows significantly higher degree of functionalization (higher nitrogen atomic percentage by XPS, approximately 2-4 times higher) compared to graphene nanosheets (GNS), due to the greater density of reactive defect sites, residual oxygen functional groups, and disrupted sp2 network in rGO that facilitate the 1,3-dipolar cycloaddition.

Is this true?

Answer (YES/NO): NO